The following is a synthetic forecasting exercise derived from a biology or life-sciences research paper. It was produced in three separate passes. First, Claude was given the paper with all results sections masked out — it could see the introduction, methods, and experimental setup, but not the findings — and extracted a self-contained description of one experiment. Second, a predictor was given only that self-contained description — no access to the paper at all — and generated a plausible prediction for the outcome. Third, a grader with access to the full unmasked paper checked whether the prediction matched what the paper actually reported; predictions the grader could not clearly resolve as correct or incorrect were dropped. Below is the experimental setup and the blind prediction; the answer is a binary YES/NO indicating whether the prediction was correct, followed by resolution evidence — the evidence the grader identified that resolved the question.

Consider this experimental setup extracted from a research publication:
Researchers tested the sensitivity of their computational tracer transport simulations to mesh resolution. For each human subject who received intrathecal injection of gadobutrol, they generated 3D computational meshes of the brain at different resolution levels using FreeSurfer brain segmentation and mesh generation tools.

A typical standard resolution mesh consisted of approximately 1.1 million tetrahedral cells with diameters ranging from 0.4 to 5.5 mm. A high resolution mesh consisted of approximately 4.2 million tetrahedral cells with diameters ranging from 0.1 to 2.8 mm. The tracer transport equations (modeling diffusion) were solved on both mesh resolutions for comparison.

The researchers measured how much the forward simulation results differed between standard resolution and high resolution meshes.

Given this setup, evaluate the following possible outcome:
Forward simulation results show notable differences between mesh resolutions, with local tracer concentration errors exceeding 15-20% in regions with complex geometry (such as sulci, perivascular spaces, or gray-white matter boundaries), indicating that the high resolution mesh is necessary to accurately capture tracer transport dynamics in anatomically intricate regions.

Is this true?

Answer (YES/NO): NO